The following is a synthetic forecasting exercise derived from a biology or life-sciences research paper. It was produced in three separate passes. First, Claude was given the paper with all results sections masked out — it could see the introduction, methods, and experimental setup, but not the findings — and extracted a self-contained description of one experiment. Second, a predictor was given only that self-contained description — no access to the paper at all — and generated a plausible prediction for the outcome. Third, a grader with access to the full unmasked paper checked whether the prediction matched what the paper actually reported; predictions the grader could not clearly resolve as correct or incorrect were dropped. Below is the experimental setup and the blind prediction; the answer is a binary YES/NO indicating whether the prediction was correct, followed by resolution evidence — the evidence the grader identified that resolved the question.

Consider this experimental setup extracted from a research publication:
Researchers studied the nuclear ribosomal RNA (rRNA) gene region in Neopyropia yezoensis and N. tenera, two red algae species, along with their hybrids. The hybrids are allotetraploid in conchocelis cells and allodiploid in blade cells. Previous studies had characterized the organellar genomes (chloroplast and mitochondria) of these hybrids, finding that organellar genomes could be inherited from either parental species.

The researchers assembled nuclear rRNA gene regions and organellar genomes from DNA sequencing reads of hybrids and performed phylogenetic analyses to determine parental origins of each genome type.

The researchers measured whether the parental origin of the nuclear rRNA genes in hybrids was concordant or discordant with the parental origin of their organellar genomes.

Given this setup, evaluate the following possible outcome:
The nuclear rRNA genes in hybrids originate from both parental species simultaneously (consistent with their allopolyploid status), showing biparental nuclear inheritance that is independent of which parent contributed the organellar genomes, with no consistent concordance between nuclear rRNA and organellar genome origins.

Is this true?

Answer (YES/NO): NO